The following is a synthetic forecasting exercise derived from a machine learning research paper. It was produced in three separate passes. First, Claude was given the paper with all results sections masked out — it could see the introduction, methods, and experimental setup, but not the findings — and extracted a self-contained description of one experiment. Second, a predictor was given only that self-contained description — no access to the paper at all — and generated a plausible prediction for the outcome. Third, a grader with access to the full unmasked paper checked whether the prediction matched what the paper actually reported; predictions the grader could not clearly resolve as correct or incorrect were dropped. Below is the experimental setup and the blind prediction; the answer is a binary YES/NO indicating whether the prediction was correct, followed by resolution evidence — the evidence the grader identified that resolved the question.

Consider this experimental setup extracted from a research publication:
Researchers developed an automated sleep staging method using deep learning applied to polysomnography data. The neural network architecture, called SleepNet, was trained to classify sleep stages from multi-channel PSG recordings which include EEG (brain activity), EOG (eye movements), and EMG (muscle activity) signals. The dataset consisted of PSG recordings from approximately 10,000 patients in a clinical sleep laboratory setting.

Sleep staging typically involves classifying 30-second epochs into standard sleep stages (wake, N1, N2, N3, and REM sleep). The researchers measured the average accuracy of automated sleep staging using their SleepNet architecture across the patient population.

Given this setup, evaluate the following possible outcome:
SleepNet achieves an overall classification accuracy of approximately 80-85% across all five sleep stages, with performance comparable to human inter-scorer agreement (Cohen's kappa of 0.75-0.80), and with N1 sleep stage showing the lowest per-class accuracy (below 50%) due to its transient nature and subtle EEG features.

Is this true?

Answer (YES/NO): NO